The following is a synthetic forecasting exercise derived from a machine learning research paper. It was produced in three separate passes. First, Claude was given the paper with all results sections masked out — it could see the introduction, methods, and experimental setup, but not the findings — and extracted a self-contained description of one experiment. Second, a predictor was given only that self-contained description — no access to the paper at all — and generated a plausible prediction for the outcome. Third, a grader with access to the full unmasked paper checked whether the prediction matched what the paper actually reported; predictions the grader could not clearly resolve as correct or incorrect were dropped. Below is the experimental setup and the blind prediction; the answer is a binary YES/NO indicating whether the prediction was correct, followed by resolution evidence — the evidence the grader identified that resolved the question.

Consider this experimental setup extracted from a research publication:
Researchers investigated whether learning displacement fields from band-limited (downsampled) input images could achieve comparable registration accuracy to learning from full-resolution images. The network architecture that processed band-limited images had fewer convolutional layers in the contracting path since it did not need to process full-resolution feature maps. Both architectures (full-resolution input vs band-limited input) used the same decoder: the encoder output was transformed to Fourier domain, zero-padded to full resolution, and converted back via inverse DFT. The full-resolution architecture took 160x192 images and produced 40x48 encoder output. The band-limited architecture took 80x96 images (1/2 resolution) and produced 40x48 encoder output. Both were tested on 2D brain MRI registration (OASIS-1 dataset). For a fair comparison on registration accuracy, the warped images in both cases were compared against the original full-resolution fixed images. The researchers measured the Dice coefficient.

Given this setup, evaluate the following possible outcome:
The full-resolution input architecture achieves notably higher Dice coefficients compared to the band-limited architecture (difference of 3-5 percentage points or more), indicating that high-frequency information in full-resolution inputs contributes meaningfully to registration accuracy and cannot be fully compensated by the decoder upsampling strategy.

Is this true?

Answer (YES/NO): NO